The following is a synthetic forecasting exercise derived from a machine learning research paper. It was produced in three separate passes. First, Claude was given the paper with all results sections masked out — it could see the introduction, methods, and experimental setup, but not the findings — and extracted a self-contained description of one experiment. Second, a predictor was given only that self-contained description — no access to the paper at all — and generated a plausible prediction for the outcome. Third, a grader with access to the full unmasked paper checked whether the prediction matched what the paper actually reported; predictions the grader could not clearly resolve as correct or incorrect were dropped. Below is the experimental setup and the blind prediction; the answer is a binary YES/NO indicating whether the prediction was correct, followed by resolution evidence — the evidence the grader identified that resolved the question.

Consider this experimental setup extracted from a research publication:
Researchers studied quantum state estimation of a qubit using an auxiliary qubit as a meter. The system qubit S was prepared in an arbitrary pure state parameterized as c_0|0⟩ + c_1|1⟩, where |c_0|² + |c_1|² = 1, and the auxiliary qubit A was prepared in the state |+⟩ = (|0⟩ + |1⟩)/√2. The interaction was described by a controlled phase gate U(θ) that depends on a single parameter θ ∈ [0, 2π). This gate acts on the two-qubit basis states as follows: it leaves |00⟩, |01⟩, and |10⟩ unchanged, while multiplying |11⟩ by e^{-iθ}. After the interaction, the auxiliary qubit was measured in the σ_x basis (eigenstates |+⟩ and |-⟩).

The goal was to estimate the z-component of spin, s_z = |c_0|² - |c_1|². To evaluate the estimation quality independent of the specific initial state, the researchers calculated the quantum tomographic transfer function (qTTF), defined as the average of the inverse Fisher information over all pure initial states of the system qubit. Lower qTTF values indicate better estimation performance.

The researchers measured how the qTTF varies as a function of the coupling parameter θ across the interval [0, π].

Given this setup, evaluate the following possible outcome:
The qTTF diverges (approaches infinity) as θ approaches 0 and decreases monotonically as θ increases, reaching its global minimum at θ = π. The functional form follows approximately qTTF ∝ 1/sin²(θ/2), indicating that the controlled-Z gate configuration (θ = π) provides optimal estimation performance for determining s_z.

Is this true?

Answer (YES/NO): YES